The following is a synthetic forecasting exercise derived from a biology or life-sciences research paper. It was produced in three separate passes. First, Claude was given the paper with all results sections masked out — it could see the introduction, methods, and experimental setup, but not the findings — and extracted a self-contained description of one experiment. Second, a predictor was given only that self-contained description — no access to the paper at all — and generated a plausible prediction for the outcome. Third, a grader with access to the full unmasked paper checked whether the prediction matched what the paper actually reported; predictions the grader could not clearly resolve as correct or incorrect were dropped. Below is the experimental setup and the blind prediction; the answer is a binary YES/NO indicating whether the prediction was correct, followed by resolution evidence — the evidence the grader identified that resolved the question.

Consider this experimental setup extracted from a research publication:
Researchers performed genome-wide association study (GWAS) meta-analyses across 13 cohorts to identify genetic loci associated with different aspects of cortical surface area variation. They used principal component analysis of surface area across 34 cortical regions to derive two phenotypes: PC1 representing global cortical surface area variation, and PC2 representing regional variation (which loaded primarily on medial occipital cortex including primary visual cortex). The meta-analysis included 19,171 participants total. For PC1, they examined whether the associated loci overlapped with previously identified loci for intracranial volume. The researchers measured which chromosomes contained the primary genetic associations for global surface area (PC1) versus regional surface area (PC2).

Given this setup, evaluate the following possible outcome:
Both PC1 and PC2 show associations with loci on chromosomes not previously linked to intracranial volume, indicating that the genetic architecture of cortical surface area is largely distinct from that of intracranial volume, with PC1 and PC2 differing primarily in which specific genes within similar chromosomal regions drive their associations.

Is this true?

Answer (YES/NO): NO